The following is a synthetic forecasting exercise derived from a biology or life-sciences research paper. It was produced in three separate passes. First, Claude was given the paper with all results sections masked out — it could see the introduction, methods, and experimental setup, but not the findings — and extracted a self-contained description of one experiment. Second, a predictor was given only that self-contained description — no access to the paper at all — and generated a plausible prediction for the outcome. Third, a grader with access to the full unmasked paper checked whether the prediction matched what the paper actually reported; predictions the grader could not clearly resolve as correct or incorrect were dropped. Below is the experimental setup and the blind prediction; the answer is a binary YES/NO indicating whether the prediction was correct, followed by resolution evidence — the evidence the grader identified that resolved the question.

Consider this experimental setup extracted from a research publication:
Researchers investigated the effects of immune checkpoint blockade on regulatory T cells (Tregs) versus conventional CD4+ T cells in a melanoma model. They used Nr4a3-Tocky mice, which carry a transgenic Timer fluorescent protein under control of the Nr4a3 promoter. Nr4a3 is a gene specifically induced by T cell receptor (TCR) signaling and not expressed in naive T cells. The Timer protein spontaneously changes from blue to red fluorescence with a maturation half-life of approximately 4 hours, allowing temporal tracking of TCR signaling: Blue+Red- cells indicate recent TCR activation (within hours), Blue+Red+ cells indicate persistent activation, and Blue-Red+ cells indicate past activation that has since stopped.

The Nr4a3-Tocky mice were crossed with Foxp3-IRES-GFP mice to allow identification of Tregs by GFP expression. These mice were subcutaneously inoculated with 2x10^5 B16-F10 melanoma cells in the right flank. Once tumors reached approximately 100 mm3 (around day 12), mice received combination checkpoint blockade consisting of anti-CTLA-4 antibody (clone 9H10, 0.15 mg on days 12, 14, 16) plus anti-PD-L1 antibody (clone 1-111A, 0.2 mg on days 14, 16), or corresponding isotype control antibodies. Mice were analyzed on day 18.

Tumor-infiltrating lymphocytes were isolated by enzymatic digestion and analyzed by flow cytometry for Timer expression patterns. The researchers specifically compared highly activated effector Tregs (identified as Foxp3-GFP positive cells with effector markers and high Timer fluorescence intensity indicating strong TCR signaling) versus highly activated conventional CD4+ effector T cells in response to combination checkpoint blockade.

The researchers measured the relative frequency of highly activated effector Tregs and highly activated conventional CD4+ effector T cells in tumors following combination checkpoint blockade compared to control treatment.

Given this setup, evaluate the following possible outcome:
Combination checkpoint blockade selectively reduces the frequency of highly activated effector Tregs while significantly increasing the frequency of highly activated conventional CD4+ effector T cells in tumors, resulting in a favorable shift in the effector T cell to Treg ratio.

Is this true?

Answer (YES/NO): YES